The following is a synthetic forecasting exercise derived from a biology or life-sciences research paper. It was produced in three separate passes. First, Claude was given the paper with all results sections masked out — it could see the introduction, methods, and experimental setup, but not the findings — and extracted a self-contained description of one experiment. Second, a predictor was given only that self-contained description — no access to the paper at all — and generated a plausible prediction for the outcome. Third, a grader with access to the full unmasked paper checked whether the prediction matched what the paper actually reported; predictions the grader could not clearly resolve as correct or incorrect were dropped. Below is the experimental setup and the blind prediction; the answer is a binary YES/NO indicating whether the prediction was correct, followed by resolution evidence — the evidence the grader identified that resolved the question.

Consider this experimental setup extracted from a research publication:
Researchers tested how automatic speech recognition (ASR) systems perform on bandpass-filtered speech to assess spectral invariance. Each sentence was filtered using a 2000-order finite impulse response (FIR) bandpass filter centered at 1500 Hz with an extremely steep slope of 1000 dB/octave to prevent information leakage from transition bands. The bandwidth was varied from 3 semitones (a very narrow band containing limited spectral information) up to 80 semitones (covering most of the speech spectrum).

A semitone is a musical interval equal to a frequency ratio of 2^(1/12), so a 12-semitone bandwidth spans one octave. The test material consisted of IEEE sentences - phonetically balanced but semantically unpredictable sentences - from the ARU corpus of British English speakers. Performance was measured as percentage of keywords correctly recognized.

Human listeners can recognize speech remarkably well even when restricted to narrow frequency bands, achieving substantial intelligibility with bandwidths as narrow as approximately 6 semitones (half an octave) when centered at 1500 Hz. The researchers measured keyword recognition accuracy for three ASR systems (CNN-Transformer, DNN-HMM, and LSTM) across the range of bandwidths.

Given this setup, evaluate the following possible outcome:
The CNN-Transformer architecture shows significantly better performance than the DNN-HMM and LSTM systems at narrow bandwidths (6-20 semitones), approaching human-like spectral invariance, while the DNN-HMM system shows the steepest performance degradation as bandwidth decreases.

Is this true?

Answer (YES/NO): NO